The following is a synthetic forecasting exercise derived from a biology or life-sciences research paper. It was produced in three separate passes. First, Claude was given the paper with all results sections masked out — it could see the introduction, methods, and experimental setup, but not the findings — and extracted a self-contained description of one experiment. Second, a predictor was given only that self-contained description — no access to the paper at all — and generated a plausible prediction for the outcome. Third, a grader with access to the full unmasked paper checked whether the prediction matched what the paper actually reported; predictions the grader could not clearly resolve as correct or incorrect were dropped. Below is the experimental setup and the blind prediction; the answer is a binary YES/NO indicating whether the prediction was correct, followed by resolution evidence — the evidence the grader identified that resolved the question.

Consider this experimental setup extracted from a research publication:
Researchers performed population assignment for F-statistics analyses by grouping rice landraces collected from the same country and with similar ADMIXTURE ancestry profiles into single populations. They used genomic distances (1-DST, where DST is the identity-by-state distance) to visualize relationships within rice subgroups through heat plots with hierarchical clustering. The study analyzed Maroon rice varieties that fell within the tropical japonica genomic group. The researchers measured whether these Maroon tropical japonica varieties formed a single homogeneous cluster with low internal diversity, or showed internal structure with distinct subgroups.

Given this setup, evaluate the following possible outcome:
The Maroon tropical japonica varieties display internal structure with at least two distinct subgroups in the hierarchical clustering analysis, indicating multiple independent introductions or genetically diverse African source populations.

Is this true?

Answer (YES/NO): YES